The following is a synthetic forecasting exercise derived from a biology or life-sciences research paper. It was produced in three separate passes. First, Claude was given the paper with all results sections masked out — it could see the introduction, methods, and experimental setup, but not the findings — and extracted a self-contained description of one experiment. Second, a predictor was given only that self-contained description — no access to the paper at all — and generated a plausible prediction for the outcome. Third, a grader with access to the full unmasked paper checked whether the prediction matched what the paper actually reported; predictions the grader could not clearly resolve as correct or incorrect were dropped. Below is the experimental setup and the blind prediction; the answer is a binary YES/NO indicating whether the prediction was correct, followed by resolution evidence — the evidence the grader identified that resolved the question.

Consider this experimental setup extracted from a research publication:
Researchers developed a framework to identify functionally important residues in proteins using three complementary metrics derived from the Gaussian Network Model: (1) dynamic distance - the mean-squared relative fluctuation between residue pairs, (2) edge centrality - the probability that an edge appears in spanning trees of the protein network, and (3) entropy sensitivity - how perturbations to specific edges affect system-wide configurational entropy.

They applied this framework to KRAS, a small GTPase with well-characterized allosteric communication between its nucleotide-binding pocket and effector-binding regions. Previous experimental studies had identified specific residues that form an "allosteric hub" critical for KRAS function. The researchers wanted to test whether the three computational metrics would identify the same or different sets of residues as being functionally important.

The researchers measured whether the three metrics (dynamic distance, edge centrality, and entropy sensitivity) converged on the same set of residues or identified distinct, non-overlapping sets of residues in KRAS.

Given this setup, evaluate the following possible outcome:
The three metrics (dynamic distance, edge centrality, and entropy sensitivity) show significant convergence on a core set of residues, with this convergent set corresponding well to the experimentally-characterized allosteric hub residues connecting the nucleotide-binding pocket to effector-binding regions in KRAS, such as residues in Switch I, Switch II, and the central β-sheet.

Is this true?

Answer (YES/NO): YES